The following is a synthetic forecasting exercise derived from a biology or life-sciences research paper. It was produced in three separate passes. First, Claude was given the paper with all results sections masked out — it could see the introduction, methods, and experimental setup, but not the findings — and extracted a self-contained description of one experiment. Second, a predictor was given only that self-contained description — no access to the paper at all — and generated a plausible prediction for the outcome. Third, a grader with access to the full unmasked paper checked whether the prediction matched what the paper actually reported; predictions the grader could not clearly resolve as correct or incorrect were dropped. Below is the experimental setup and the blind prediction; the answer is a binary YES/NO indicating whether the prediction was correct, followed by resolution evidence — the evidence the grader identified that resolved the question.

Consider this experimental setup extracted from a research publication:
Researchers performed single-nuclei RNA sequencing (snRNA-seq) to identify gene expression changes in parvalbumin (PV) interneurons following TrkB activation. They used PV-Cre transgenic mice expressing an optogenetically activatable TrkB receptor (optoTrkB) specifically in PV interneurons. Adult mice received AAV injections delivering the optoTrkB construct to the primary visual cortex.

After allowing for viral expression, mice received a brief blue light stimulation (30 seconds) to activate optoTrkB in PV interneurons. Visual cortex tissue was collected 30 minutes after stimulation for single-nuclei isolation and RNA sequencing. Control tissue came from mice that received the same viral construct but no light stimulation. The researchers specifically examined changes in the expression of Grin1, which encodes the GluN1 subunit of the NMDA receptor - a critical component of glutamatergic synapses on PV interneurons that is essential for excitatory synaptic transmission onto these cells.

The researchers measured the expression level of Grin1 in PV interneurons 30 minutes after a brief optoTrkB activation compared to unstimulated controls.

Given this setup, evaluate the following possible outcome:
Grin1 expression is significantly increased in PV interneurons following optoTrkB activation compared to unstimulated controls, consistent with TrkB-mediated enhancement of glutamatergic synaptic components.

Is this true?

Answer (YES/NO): NO